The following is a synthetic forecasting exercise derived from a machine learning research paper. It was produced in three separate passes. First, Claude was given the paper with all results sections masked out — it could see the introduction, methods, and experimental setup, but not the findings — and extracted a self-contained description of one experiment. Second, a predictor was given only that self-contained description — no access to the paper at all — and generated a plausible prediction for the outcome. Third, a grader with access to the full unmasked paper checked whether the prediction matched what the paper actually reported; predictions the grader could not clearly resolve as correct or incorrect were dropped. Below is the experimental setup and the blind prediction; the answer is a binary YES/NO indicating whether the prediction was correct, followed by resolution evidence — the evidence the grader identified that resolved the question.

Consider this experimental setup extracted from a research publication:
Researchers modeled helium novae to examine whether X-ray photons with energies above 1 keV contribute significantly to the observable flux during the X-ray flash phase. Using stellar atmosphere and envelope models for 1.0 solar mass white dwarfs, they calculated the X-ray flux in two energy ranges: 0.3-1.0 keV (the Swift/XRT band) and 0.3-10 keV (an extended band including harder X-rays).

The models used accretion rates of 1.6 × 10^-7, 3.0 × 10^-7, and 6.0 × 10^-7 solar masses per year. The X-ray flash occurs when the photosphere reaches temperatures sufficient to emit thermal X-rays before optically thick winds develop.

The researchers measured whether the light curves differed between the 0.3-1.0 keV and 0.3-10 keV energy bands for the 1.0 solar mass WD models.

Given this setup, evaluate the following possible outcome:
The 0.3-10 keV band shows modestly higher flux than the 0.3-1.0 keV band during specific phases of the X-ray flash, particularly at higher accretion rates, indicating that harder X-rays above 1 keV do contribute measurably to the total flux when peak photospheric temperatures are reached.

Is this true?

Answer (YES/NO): NO